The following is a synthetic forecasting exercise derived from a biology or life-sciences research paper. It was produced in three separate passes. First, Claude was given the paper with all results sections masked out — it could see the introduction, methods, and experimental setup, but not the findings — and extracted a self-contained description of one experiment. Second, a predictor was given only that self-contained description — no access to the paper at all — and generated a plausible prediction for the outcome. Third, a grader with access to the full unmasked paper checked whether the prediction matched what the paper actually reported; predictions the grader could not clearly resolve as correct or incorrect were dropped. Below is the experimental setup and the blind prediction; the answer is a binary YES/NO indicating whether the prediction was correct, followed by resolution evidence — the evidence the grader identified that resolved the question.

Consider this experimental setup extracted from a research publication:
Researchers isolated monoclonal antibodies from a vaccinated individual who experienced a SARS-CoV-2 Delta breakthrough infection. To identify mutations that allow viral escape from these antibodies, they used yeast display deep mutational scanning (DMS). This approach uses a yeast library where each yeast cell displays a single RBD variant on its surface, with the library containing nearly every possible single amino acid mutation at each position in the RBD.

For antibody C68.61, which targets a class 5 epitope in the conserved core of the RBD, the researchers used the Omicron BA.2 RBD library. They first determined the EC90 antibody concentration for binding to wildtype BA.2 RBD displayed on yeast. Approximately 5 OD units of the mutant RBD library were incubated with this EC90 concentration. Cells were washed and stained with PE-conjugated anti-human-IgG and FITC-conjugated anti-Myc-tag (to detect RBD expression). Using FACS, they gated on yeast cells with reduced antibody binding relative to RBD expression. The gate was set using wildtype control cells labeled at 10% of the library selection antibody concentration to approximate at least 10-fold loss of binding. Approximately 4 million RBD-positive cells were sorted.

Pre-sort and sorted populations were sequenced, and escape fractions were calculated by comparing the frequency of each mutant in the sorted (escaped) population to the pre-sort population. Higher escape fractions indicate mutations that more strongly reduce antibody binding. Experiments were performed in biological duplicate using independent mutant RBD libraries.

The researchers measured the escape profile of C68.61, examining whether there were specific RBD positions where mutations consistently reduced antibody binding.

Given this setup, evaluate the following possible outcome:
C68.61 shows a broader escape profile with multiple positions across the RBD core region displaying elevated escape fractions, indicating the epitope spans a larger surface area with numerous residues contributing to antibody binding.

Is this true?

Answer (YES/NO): NO